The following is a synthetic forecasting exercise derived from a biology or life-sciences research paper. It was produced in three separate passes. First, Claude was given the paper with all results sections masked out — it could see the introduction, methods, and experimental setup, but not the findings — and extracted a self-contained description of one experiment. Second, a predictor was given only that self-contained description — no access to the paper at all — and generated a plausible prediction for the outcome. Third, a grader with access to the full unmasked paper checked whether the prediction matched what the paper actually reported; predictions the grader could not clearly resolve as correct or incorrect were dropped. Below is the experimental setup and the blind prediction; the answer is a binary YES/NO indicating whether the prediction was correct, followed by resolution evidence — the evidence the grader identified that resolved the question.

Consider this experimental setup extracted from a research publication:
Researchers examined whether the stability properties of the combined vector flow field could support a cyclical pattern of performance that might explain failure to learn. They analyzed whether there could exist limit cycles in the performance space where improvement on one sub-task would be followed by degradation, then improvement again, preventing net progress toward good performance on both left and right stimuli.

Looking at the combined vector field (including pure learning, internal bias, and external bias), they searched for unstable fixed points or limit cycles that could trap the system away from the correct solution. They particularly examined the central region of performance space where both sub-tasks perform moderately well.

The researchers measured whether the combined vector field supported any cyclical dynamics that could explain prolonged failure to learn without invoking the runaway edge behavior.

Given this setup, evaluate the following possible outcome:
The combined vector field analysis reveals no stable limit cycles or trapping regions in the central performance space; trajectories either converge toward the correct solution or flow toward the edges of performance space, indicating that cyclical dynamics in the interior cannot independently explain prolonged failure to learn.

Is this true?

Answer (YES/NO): YES